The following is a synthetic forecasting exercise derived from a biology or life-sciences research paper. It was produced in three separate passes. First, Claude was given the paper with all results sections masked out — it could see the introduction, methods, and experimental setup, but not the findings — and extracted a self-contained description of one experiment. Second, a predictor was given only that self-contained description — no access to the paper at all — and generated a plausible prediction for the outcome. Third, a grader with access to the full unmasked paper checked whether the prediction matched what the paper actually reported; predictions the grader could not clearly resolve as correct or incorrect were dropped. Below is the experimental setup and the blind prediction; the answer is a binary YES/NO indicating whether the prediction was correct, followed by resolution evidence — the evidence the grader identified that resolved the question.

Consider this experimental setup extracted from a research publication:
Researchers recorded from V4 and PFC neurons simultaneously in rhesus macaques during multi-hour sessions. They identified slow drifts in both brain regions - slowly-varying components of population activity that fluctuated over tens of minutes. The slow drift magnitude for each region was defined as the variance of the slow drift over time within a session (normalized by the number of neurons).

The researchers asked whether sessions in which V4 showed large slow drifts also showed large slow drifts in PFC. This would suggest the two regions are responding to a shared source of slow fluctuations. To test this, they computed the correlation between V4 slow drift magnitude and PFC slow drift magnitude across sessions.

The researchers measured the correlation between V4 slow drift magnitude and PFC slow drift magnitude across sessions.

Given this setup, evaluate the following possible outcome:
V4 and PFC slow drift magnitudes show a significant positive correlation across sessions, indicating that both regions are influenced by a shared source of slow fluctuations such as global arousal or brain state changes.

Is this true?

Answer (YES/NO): YES